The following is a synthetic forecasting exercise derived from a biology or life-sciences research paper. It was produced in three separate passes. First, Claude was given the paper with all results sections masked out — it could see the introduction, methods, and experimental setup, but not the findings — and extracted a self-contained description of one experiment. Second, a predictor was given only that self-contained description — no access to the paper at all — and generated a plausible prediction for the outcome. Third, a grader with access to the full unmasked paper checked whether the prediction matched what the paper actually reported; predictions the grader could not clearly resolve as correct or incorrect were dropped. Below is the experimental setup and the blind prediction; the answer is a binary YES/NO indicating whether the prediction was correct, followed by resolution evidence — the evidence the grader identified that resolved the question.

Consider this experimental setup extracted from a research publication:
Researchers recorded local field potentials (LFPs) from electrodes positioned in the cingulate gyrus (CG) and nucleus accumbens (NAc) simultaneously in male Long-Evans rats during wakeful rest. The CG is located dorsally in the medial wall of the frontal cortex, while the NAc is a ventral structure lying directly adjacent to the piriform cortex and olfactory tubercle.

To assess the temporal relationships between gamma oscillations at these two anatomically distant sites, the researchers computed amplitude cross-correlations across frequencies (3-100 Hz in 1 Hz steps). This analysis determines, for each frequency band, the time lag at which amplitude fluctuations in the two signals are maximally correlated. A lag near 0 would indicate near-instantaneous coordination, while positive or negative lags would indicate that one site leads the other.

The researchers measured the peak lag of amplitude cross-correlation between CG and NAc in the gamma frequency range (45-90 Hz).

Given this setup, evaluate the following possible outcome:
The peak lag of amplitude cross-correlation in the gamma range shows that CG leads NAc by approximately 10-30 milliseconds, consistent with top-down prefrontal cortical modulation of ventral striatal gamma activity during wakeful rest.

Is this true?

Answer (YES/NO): NO